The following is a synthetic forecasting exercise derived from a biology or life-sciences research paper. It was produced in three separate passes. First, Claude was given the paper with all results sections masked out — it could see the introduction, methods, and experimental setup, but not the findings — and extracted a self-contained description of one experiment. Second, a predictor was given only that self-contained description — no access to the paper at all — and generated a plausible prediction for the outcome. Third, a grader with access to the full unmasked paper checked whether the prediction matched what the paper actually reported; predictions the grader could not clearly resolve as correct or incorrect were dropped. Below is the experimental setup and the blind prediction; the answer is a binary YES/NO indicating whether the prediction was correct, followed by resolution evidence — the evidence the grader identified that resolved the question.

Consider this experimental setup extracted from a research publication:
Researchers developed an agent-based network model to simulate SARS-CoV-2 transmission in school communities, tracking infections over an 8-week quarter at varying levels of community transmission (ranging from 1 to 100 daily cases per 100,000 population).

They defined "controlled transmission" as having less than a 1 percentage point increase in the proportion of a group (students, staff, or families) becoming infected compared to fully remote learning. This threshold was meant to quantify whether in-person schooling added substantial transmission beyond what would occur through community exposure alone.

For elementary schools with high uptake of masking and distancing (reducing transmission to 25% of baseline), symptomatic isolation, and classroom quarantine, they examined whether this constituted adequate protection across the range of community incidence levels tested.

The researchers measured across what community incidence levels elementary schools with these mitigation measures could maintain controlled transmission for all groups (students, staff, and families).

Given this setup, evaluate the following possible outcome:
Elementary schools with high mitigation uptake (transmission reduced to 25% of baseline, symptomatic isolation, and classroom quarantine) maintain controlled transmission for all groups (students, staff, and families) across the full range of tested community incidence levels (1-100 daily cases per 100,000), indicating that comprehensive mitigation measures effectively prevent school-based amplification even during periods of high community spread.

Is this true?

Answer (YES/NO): NO